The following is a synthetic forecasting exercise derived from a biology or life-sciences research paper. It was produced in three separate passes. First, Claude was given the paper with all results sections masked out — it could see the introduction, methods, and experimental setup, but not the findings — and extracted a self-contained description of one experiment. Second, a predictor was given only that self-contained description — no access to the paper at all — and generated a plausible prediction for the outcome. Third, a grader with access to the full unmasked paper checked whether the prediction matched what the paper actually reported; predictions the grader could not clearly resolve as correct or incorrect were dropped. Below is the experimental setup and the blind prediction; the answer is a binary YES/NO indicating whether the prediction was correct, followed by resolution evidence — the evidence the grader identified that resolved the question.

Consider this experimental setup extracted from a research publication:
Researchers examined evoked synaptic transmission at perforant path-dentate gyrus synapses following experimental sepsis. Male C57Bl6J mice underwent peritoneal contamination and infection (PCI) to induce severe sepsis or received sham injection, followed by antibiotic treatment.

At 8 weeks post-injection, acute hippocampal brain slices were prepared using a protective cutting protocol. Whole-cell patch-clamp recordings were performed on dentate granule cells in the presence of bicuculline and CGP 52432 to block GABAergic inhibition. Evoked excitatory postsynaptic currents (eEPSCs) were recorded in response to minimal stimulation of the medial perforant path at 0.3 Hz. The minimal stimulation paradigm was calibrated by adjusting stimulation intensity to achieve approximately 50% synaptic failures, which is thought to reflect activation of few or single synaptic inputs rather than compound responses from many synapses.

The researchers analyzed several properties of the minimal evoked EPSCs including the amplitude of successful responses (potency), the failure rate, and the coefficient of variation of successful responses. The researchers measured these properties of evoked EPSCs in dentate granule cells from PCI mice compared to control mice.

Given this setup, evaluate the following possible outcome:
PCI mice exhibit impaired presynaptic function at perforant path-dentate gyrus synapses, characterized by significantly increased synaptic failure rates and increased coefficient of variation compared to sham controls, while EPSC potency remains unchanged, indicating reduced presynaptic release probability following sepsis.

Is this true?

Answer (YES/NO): NO